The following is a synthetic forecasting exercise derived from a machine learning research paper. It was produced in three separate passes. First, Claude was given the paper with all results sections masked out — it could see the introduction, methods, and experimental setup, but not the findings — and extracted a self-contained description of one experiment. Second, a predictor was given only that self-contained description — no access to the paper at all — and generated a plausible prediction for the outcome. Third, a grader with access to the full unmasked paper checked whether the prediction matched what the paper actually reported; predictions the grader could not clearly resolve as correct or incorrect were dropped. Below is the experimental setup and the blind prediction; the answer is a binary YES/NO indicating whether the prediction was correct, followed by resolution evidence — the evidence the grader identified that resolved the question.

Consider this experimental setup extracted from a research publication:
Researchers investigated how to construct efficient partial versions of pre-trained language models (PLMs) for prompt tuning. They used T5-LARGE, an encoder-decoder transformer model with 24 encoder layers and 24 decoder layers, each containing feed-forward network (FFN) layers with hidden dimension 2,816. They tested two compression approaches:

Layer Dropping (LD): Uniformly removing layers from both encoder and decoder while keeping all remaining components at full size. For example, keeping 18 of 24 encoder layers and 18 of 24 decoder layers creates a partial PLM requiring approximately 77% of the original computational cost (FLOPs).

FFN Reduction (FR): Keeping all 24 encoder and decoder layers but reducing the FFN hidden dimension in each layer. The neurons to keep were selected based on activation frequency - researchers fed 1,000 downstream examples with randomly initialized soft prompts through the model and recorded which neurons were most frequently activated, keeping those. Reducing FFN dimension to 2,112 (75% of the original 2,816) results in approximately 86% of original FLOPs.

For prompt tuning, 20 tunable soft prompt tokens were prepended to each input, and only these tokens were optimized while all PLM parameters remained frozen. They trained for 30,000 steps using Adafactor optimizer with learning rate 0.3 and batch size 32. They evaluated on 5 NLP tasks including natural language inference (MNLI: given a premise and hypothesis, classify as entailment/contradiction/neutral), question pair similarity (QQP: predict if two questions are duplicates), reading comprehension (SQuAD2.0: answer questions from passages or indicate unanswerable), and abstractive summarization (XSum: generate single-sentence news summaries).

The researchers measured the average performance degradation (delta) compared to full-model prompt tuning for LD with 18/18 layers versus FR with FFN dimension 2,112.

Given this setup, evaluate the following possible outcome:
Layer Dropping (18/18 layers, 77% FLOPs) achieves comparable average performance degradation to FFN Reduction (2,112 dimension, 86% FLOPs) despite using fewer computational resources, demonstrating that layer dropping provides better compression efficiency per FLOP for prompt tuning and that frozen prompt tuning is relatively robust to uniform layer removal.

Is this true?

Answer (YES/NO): NO